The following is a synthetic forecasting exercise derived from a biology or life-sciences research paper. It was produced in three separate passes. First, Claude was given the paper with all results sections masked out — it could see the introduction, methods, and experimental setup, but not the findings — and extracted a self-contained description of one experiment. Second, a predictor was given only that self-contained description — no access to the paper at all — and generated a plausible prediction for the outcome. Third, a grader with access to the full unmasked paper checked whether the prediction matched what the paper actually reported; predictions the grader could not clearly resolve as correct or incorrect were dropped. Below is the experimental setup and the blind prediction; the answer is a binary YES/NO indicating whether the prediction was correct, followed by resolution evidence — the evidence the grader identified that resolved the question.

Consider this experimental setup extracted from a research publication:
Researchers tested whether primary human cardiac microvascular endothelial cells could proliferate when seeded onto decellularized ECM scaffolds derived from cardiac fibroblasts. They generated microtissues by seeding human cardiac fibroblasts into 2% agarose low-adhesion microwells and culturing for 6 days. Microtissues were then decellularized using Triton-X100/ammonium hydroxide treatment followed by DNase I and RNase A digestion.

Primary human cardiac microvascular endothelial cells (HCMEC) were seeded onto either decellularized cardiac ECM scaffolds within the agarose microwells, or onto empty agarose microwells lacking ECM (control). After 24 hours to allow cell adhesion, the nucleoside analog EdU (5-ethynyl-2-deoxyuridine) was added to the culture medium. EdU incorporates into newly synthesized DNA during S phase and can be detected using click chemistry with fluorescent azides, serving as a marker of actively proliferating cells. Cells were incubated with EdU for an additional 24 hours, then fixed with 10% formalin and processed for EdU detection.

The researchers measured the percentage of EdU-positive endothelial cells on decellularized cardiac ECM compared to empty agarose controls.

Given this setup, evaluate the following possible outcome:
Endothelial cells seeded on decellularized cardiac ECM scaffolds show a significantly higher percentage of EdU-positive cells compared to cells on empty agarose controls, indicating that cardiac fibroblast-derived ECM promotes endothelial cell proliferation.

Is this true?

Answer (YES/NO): YES